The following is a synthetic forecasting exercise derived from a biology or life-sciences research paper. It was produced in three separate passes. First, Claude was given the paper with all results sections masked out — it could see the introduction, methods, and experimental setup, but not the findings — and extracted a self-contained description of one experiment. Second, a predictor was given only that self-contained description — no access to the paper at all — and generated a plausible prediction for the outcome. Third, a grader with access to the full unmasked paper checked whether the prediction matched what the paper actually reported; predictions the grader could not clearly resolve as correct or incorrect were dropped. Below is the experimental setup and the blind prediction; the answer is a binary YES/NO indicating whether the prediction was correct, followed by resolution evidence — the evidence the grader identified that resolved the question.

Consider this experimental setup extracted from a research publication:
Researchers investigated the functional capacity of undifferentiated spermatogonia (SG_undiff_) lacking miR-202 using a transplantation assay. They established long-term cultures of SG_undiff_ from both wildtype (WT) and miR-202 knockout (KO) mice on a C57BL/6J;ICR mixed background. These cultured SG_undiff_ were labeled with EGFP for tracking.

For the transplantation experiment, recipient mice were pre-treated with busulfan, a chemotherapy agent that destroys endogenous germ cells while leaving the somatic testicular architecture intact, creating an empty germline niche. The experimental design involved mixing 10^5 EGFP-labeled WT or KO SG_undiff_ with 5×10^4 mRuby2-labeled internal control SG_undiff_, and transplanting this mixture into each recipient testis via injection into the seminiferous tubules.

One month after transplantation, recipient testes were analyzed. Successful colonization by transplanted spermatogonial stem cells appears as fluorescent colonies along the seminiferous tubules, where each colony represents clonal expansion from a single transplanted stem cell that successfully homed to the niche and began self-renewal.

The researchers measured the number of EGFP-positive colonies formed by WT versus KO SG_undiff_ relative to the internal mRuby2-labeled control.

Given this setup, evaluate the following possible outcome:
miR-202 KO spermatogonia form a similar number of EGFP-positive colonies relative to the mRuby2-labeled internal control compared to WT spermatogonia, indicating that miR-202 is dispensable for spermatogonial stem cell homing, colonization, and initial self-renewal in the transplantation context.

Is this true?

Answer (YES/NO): NO